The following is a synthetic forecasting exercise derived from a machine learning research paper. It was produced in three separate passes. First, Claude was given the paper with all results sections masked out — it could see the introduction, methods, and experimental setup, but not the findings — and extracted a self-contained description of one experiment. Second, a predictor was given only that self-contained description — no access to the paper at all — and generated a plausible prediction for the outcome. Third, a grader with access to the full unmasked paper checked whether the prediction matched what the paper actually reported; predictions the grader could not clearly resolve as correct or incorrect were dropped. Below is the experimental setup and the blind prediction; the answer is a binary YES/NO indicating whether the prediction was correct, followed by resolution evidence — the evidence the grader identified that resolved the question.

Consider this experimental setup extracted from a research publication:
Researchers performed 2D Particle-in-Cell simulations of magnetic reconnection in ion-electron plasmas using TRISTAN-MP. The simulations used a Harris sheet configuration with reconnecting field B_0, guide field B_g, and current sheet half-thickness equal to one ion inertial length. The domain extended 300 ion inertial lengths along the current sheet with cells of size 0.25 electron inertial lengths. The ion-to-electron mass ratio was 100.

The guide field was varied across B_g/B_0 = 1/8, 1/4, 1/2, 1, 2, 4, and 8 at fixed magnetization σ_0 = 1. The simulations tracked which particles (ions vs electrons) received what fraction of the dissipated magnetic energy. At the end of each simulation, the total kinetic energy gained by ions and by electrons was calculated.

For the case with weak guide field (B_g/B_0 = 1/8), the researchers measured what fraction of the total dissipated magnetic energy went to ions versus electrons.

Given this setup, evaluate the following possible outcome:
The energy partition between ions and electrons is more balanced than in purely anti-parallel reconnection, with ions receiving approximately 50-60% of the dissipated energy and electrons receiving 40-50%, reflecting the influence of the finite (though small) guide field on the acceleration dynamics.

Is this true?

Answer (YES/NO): NO